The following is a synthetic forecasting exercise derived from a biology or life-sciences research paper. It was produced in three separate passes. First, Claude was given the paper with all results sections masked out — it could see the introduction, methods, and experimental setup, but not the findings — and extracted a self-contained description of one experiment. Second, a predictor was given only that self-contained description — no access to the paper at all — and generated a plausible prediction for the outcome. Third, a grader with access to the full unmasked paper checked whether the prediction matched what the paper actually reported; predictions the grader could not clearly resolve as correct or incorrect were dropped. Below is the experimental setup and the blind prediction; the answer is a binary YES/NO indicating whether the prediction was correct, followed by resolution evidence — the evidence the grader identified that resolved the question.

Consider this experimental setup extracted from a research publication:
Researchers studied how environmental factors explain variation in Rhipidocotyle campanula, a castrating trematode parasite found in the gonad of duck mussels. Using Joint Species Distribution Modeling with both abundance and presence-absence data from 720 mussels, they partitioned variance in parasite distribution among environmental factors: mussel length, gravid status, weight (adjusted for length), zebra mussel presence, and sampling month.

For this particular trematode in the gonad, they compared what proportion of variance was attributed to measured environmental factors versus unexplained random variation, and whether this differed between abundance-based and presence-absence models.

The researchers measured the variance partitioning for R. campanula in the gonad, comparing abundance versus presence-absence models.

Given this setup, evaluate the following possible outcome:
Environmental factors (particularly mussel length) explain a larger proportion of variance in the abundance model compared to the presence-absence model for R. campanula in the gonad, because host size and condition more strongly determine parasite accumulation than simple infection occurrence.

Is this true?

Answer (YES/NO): NO